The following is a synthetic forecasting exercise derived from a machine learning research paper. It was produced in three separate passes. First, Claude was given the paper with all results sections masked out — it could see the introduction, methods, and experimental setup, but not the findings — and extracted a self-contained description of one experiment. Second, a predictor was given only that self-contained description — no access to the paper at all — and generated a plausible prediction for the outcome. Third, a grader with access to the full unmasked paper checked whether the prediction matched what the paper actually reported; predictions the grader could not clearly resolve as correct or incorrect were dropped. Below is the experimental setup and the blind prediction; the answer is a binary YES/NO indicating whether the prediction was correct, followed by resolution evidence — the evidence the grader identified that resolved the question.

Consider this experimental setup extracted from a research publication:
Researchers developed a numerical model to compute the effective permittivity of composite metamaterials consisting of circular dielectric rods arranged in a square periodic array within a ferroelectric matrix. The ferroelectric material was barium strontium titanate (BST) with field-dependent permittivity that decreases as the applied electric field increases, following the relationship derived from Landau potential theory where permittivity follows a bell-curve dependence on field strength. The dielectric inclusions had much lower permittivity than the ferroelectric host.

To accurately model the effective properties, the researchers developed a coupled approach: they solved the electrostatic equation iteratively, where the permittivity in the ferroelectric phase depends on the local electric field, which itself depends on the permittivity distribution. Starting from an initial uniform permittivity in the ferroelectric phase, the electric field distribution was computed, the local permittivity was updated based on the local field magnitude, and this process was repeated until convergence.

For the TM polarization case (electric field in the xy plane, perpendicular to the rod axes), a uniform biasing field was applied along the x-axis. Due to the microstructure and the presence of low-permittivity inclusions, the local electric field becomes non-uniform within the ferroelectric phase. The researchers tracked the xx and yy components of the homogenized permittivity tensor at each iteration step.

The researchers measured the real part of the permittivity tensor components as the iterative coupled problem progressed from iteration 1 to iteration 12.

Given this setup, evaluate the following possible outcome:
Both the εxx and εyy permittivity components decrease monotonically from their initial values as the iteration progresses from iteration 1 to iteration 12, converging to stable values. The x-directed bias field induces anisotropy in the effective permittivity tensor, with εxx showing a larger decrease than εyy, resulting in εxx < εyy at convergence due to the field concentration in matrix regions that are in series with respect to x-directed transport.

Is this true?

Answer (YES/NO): NO